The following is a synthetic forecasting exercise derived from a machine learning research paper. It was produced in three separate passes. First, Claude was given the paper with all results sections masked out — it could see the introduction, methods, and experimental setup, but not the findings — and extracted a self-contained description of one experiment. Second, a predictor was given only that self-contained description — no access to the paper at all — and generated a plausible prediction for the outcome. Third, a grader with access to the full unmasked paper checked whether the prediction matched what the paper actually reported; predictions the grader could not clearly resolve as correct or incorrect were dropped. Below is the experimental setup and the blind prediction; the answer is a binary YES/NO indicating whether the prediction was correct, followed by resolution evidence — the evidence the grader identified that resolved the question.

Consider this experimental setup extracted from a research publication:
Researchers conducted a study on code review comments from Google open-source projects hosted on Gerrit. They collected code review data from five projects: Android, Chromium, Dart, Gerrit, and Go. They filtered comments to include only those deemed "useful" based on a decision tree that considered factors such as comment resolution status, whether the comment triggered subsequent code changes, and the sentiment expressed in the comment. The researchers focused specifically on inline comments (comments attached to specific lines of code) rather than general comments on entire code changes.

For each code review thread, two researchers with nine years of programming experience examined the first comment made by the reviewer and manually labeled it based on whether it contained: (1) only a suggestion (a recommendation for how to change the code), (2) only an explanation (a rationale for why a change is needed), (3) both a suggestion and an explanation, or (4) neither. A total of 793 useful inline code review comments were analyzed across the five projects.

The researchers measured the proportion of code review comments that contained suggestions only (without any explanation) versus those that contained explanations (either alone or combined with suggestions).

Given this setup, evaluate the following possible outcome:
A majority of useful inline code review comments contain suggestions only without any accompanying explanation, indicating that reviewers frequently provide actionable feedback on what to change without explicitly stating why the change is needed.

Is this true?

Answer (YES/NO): NO